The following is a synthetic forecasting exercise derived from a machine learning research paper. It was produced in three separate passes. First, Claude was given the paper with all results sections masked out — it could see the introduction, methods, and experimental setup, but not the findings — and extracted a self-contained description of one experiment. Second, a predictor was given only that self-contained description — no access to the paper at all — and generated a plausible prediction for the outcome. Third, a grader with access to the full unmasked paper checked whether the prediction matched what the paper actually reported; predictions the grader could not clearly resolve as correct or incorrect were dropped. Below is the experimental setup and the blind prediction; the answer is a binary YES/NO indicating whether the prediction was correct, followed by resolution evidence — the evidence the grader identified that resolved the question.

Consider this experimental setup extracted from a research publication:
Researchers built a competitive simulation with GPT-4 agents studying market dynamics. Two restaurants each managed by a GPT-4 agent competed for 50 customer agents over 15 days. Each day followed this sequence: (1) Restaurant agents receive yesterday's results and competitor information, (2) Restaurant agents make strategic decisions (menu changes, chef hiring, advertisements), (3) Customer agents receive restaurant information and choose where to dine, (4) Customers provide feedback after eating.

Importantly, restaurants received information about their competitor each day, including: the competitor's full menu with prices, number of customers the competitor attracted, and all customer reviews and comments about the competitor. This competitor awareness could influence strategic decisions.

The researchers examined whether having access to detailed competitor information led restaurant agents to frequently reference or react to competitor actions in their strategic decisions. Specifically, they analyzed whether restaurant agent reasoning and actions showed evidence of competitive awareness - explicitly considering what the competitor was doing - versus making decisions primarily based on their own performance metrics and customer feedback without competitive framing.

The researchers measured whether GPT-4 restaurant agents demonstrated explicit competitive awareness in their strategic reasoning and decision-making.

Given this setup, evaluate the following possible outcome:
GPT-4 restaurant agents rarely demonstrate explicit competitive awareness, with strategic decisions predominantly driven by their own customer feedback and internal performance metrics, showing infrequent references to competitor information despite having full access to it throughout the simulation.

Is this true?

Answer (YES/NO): NO